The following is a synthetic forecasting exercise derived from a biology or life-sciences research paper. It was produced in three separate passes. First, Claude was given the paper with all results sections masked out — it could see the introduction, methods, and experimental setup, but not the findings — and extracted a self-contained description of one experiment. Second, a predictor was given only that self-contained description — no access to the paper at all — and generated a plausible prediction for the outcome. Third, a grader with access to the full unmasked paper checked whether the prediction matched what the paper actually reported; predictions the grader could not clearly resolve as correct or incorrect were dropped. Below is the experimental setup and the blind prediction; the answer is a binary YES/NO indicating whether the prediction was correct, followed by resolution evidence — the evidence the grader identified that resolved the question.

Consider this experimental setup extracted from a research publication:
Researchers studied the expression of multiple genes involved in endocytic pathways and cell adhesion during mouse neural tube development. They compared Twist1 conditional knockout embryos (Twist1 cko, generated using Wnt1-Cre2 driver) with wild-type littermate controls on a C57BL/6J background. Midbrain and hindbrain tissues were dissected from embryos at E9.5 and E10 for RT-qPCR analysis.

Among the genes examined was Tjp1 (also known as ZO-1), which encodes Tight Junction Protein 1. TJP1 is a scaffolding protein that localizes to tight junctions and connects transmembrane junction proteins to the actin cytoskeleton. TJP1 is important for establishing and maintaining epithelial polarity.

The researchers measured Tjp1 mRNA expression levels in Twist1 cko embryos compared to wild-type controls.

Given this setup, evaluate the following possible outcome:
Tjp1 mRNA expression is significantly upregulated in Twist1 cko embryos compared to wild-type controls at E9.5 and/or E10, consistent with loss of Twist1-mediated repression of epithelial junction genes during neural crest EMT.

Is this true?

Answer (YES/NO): NO